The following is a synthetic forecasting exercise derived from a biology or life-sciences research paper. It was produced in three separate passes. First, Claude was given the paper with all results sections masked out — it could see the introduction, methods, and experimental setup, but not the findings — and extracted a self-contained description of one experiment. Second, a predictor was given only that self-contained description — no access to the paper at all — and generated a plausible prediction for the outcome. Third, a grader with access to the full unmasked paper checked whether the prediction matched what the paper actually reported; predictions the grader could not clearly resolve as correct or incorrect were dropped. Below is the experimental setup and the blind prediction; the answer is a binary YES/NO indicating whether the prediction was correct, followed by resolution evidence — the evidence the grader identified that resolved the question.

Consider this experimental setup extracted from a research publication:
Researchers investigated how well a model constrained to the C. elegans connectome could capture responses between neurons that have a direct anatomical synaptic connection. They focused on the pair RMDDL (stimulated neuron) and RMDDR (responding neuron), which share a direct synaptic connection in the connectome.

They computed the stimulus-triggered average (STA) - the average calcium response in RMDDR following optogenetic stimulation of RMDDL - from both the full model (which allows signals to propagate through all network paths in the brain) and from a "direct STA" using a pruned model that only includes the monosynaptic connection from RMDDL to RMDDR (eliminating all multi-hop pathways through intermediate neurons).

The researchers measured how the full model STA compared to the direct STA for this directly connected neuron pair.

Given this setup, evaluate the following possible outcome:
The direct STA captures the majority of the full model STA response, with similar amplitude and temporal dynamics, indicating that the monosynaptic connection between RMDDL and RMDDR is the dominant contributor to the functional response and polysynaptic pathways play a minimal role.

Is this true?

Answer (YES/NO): NO